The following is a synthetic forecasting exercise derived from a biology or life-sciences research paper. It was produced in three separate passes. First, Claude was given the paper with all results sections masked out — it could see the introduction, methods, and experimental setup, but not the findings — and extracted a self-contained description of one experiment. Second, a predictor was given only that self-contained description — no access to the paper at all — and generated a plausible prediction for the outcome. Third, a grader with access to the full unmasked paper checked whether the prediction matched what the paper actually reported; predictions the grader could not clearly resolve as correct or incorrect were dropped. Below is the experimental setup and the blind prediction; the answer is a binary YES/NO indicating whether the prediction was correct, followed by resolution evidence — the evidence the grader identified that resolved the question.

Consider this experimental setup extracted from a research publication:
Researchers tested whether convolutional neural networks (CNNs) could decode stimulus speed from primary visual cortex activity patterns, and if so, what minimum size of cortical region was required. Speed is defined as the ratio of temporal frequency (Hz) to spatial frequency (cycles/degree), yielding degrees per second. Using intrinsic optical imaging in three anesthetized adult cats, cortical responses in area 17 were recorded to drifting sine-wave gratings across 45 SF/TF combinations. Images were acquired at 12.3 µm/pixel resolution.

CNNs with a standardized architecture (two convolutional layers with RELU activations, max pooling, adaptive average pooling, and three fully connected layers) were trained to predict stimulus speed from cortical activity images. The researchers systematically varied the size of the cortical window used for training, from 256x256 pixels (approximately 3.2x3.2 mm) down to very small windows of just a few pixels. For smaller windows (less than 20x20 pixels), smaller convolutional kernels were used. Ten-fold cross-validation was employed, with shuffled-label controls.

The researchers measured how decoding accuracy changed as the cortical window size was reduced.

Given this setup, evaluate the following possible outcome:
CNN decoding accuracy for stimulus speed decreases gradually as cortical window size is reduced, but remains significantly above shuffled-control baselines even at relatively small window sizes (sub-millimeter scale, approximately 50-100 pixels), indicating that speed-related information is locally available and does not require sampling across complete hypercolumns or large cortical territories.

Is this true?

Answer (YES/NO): NO